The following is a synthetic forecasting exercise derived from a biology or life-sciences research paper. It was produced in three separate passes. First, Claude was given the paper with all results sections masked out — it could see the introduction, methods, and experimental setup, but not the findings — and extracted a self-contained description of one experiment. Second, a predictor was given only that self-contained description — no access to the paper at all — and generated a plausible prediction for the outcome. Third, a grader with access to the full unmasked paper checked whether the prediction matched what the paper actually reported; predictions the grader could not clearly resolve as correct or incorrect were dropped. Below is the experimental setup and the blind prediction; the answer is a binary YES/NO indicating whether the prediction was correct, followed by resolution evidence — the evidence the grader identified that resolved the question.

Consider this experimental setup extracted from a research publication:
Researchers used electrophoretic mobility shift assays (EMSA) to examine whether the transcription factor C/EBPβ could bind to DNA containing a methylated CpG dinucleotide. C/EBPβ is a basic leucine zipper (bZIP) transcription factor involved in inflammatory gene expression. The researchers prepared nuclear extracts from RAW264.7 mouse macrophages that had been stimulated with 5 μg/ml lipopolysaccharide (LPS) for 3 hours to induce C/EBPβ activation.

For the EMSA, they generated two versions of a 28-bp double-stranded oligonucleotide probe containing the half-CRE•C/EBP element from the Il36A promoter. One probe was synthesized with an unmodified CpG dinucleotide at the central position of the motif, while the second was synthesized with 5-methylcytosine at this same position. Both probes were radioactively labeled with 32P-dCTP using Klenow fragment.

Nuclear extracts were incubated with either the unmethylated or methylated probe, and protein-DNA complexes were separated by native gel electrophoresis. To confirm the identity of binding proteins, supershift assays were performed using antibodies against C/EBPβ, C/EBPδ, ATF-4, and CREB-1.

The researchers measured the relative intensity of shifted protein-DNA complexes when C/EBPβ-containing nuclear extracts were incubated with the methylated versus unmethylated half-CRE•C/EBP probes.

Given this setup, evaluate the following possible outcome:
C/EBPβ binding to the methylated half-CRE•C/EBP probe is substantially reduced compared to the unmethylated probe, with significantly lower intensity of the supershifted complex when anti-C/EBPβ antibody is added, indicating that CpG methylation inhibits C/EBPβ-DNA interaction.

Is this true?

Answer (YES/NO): NO